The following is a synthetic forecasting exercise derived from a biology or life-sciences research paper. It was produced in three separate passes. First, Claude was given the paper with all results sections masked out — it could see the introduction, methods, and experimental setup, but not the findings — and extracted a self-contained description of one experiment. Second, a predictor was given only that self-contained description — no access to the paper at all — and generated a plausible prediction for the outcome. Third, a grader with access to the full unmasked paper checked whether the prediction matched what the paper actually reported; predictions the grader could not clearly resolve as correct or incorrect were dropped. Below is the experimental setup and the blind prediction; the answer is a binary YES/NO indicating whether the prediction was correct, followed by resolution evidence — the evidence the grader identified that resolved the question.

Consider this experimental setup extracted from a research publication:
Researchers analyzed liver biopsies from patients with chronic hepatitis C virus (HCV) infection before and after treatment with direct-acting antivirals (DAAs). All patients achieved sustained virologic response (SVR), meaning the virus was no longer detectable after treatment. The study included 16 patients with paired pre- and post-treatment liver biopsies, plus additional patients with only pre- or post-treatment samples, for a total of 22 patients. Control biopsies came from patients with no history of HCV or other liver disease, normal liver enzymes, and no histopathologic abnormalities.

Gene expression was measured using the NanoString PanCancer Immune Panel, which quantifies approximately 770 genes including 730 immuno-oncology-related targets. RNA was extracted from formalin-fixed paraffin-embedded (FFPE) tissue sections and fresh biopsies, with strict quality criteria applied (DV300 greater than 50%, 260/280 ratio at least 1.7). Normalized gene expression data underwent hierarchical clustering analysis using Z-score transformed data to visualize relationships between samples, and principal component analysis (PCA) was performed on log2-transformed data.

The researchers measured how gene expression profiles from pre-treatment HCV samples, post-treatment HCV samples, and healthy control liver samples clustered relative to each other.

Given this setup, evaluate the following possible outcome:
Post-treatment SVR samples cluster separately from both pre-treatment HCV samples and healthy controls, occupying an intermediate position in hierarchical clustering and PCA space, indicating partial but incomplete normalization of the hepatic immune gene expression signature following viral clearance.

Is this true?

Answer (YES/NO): NO